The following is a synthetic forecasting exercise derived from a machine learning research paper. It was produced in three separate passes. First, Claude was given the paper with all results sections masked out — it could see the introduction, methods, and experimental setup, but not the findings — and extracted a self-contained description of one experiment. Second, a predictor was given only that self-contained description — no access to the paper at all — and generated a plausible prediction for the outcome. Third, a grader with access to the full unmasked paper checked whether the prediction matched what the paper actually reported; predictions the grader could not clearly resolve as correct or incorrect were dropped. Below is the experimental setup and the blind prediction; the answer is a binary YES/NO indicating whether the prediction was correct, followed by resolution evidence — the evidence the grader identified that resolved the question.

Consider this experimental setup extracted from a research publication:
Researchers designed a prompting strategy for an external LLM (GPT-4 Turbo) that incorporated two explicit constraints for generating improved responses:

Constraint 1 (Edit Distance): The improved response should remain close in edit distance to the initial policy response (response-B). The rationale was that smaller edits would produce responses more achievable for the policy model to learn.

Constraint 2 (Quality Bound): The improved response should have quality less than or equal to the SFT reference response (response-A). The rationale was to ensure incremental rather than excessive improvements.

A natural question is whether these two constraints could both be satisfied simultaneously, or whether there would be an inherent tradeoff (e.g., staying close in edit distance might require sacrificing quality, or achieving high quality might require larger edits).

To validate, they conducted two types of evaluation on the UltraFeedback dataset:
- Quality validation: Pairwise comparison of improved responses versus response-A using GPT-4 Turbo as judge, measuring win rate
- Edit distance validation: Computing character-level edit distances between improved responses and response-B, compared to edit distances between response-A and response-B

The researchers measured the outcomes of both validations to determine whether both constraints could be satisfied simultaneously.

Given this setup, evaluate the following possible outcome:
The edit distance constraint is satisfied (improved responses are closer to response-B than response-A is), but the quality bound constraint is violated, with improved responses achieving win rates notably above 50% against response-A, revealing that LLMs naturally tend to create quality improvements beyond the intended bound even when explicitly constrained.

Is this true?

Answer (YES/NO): NO